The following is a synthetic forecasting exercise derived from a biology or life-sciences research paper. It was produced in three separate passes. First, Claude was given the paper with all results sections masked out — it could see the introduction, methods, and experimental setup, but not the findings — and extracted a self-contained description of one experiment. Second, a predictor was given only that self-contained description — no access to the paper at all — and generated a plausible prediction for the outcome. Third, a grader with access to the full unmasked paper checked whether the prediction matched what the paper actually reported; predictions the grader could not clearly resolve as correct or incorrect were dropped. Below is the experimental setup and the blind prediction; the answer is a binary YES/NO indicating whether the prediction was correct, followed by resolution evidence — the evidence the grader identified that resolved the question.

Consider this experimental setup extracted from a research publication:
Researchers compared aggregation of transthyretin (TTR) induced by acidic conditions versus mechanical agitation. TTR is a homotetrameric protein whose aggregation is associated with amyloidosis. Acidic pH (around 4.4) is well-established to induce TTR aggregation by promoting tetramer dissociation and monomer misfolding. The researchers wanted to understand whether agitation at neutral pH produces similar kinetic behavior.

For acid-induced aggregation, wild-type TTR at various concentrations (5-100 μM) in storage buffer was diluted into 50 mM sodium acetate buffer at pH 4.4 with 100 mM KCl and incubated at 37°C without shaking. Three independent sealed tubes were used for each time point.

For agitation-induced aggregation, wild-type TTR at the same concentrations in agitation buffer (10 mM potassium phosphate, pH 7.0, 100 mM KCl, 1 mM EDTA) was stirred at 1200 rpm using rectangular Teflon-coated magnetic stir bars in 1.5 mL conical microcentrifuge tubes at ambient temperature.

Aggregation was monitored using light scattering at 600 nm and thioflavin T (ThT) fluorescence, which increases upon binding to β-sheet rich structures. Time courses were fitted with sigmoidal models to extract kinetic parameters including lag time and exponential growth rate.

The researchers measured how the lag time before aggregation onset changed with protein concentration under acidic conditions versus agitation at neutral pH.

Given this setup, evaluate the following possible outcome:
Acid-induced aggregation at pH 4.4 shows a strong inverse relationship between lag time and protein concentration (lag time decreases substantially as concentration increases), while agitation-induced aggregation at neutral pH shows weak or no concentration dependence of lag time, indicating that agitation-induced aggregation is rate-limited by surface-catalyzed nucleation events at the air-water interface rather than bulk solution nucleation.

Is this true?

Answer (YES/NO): NO